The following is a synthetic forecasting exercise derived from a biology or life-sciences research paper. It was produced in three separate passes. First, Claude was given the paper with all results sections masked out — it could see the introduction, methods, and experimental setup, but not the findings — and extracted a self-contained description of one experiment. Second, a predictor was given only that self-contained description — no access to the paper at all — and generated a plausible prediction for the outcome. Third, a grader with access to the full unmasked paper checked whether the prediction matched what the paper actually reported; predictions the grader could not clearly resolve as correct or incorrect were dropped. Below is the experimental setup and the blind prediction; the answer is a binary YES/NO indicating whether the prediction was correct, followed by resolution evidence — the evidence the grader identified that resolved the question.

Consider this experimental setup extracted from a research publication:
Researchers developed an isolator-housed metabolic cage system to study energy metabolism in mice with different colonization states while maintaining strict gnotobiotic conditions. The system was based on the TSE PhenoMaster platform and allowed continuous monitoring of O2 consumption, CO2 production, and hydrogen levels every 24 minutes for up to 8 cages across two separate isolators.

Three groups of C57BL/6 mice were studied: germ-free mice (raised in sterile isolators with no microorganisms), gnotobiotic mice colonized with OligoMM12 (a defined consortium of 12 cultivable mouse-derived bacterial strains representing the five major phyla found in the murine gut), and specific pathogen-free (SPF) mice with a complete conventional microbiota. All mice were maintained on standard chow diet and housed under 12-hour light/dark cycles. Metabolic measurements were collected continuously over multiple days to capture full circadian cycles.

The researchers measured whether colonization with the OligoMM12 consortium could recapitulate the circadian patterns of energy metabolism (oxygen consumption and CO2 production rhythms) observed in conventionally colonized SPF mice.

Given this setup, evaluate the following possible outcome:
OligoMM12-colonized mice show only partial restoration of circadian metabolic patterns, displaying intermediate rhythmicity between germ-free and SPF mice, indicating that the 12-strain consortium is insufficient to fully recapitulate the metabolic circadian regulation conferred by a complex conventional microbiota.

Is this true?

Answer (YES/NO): NO